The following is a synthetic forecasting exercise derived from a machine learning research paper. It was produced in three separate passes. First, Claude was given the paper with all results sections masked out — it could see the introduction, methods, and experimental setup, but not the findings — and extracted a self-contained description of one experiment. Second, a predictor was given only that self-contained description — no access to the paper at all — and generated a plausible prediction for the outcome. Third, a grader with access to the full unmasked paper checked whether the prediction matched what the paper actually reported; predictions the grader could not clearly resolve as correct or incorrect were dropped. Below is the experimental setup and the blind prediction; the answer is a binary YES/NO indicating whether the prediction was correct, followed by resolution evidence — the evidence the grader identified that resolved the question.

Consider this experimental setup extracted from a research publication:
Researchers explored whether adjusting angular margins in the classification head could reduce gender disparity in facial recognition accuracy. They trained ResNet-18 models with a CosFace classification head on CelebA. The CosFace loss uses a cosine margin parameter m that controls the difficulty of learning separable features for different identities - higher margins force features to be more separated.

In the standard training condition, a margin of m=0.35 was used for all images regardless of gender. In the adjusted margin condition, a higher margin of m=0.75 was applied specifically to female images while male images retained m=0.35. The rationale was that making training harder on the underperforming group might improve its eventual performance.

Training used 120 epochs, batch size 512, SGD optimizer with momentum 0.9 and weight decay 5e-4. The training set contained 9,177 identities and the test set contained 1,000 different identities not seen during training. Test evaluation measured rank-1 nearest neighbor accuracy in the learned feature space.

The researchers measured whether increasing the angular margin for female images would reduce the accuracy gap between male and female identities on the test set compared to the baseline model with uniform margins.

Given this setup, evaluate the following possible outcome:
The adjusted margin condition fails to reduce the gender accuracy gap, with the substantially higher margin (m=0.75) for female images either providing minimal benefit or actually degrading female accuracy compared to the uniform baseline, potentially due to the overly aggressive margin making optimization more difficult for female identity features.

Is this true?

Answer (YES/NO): YES